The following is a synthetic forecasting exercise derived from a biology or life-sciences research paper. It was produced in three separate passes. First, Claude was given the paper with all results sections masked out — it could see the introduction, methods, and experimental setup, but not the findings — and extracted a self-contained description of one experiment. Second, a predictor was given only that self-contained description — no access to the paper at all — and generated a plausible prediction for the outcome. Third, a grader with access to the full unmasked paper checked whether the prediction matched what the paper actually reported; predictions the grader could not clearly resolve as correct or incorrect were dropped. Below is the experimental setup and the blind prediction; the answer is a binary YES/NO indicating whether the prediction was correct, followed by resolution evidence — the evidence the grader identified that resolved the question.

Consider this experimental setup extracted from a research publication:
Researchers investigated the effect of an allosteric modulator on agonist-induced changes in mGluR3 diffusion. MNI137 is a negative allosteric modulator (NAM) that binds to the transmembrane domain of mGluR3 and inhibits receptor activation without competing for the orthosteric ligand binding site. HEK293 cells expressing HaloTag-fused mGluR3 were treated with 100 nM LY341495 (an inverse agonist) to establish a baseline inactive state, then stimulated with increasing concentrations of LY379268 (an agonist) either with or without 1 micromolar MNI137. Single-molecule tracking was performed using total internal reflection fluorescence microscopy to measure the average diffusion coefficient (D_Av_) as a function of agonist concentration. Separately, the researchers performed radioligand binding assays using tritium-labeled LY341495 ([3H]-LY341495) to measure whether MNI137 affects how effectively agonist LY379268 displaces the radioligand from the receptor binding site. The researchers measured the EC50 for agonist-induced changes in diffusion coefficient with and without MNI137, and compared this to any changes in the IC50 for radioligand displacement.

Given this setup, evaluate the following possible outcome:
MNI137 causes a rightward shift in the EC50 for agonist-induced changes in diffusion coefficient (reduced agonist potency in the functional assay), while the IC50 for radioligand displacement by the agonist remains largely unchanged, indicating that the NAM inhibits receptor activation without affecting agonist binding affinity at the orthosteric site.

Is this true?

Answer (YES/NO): NO